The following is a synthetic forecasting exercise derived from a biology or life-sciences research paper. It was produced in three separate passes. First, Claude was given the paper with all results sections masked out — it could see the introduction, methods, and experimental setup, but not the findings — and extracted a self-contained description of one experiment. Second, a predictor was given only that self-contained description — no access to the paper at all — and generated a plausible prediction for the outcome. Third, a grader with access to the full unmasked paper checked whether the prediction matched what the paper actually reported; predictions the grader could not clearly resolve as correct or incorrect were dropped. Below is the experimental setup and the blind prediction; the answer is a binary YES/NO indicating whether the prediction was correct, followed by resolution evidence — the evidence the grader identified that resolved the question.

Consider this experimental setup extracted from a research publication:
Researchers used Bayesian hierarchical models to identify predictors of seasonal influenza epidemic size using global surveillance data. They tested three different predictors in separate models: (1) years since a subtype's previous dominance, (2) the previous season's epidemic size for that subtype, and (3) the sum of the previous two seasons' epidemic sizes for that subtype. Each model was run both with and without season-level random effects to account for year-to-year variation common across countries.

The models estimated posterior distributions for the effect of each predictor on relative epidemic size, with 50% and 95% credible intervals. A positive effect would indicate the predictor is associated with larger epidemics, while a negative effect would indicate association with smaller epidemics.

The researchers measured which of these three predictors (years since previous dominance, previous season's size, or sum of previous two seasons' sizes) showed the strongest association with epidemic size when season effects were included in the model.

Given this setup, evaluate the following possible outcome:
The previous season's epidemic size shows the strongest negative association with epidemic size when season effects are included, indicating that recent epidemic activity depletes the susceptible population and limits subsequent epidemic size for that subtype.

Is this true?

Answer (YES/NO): YES